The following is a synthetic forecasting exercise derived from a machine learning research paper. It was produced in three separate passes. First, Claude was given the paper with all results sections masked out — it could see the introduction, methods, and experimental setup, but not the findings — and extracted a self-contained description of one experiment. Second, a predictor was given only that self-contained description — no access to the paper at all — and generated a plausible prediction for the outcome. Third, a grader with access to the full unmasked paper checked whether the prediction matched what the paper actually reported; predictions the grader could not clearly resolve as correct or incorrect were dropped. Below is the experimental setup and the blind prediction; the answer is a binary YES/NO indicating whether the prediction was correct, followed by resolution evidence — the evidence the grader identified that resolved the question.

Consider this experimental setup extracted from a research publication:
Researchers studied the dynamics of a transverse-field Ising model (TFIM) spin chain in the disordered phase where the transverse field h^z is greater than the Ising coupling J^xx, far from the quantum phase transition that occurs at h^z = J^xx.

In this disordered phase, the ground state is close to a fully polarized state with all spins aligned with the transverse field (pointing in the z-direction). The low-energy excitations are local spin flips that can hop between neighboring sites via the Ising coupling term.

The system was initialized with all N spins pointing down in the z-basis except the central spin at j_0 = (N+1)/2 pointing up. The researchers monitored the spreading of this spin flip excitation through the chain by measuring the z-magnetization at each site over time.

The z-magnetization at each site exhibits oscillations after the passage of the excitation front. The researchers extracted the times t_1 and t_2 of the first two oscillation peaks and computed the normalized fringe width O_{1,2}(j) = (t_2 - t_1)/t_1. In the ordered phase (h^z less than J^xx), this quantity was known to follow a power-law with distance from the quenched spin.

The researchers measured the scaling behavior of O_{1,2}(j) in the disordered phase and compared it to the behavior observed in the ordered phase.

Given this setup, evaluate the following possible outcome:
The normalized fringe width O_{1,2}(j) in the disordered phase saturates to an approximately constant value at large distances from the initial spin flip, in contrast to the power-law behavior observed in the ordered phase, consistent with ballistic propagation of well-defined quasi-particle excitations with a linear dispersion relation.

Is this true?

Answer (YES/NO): NO